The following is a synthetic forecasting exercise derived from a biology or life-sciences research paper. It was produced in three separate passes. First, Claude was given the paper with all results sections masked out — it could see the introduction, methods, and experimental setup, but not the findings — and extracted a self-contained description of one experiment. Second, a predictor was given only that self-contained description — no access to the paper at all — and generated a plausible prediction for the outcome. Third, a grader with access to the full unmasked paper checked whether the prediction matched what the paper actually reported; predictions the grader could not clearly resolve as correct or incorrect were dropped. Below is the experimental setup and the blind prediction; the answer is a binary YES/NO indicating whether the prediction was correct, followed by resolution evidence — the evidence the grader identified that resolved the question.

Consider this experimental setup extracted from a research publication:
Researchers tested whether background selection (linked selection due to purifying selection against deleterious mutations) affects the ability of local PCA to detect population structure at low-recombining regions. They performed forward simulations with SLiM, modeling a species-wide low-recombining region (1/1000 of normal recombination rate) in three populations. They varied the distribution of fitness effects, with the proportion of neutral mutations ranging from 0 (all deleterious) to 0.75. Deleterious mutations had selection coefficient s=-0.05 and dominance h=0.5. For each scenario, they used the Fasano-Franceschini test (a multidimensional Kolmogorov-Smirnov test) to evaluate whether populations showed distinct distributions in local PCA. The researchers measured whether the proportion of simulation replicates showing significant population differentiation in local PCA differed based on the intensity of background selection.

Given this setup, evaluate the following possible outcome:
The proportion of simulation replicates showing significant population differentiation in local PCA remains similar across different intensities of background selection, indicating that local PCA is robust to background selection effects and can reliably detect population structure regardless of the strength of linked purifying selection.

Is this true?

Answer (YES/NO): NO